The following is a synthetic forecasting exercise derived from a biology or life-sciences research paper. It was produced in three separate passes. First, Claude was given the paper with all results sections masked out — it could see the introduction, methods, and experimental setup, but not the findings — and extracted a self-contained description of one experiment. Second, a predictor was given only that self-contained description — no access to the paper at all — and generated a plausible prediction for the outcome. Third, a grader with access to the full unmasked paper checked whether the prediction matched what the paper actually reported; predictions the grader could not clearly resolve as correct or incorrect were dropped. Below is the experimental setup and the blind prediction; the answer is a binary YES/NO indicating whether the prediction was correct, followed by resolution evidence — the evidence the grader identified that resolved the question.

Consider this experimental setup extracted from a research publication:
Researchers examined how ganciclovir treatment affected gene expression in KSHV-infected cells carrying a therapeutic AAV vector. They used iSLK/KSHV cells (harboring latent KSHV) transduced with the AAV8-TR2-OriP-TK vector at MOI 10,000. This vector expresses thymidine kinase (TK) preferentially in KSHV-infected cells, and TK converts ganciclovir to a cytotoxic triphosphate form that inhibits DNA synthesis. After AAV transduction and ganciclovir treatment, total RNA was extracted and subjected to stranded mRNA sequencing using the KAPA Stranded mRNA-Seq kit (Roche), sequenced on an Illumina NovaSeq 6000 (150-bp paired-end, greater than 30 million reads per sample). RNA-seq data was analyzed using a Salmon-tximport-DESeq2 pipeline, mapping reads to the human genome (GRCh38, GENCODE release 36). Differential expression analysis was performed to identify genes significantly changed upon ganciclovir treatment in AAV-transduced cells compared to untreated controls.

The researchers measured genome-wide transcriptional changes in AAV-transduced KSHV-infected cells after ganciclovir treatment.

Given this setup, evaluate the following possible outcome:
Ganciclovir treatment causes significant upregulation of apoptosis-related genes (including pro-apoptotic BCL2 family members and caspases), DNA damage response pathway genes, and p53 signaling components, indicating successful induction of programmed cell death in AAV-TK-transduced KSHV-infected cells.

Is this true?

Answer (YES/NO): NO